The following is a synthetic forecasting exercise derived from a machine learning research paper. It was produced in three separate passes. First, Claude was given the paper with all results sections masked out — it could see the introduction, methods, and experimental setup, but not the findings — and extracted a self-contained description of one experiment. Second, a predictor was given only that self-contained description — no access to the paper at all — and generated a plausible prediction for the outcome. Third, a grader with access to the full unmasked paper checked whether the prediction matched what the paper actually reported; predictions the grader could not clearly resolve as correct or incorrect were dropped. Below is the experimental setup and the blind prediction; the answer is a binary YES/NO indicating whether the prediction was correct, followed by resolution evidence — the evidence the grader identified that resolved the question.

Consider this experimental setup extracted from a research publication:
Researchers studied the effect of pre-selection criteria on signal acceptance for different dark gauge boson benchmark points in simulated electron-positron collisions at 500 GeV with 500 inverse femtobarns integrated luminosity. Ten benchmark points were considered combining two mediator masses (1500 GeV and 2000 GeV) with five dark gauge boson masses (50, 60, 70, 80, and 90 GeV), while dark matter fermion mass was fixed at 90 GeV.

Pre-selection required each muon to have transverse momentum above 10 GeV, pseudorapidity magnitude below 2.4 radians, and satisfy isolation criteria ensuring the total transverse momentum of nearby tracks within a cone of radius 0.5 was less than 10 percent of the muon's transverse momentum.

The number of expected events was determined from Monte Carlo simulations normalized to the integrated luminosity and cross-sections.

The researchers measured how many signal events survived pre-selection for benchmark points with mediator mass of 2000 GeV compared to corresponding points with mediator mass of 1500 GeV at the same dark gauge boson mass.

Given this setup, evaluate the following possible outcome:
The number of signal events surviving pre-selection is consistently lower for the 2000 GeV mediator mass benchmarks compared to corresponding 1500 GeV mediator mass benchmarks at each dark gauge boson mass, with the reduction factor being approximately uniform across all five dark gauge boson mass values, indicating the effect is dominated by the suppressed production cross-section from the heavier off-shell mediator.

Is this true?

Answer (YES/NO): YES